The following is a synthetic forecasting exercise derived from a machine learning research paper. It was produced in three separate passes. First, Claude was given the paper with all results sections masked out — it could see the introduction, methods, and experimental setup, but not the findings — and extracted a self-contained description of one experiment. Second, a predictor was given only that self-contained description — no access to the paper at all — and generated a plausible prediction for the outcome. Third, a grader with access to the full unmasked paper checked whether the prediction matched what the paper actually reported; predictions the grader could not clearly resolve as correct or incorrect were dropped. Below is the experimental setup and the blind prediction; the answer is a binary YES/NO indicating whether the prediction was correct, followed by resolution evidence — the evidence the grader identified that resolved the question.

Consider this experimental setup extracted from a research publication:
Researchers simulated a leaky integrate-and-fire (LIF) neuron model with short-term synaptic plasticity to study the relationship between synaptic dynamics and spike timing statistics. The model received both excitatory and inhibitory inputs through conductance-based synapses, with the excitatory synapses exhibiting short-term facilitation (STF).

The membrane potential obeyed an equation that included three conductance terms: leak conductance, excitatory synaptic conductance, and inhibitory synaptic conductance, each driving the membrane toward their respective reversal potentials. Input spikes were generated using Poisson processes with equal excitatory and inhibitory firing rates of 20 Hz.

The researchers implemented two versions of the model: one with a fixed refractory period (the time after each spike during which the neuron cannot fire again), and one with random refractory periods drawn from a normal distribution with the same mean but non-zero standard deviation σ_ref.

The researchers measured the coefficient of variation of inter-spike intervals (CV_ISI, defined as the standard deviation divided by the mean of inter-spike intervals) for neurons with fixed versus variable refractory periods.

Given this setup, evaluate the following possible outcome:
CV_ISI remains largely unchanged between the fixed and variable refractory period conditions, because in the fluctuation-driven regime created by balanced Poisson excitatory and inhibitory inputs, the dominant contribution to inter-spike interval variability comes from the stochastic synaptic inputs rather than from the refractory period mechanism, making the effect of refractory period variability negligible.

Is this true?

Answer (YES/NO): NO